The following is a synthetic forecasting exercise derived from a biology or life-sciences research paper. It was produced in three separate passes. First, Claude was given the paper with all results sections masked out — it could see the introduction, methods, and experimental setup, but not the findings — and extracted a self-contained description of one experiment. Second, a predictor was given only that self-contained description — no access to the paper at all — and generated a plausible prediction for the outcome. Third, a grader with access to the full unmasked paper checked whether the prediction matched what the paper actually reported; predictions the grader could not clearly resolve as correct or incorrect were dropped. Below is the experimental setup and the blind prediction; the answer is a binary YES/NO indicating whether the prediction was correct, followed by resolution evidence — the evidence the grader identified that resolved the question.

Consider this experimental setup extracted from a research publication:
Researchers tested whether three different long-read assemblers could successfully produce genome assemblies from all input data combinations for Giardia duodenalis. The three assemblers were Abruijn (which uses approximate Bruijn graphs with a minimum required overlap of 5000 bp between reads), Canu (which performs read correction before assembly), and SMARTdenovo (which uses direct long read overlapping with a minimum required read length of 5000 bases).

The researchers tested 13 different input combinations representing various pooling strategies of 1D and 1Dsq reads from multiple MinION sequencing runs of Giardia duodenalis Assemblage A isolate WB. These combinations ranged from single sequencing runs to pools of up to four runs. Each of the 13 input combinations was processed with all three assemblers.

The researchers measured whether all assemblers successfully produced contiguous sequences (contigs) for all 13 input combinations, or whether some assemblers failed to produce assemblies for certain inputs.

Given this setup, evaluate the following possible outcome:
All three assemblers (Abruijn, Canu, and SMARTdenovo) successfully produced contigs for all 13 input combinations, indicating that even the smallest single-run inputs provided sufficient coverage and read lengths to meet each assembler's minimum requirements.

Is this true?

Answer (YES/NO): NO